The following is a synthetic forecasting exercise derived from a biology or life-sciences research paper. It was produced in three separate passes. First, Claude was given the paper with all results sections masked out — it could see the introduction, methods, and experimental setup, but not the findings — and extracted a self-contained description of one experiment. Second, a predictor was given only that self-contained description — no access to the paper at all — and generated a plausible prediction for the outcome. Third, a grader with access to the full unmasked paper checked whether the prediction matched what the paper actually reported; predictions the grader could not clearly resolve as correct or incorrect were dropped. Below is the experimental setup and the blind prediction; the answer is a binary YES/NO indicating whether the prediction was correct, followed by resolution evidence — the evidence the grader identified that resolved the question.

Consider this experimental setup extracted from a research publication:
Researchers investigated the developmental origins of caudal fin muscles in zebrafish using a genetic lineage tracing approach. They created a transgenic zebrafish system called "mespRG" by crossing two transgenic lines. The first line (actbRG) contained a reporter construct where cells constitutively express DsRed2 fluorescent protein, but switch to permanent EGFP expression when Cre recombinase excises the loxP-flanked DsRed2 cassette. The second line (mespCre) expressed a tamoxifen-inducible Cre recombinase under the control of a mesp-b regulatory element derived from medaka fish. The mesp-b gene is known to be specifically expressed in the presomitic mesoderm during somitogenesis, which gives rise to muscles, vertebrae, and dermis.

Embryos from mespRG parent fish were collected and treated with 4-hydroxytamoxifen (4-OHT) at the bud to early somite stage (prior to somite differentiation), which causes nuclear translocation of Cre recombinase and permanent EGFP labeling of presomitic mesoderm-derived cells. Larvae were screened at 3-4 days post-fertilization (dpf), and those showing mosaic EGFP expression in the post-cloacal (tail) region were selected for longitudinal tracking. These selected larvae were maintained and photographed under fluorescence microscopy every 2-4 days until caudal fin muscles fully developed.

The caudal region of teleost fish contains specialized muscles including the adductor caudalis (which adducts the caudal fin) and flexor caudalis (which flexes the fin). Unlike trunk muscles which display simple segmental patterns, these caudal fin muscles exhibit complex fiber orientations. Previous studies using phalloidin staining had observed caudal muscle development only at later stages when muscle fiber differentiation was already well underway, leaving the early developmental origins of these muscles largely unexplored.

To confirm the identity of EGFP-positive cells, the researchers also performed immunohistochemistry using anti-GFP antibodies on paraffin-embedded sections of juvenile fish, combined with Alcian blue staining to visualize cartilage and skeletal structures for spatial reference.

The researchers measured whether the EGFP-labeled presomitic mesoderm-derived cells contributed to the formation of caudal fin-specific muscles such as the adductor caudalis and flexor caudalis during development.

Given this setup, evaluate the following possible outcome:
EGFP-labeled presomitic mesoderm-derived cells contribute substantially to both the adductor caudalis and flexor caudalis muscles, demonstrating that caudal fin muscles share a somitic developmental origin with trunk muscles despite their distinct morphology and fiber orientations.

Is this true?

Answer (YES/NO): YES